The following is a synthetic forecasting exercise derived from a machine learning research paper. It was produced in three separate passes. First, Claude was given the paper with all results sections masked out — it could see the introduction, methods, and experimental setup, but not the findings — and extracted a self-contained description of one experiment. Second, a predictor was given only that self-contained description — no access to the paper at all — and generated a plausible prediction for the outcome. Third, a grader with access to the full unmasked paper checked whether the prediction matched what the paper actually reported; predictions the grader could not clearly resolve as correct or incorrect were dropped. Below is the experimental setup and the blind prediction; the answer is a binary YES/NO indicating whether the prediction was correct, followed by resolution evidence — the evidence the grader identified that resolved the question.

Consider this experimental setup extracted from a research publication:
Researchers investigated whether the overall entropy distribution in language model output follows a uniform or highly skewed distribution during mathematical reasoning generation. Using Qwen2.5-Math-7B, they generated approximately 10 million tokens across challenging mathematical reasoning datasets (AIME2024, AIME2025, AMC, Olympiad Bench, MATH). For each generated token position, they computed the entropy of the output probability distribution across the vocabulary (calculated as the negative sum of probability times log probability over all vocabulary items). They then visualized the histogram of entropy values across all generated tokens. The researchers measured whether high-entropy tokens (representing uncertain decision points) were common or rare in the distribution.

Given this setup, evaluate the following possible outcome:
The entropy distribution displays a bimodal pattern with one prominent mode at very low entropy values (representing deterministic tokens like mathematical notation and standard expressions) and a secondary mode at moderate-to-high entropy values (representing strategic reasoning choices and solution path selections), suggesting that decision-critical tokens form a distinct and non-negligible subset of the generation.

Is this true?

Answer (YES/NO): NO